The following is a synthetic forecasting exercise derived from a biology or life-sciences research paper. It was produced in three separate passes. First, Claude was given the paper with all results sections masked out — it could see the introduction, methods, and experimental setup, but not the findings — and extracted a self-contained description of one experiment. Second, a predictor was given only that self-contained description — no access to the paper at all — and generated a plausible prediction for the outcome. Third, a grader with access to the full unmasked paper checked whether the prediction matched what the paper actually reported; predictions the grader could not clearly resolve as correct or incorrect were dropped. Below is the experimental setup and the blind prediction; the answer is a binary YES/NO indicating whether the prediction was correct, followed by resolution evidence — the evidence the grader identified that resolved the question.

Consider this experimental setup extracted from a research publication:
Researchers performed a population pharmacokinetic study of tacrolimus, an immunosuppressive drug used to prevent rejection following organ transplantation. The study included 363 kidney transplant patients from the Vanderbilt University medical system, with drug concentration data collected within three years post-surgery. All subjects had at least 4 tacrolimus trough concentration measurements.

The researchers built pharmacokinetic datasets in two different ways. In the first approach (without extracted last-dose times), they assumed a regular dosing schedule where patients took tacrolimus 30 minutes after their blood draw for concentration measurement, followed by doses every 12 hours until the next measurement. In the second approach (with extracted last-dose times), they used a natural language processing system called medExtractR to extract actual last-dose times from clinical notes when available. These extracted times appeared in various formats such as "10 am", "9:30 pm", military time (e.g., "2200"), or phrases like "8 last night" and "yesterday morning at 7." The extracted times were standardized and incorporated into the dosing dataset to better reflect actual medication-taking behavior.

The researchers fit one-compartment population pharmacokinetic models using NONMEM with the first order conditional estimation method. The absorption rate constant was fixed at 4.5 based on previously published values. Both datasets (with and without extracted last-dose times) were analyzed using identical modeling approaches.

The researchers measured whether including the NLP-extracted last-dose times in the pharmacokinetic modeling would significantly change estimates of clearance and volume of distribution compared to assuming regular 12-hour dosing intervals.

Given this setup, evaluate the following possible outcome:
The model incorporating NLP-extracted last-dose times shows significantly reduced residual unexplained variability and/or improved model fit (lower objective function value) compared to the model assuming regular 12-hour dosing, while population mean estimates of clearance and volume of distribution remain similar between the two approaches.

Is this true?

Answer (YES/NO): NO